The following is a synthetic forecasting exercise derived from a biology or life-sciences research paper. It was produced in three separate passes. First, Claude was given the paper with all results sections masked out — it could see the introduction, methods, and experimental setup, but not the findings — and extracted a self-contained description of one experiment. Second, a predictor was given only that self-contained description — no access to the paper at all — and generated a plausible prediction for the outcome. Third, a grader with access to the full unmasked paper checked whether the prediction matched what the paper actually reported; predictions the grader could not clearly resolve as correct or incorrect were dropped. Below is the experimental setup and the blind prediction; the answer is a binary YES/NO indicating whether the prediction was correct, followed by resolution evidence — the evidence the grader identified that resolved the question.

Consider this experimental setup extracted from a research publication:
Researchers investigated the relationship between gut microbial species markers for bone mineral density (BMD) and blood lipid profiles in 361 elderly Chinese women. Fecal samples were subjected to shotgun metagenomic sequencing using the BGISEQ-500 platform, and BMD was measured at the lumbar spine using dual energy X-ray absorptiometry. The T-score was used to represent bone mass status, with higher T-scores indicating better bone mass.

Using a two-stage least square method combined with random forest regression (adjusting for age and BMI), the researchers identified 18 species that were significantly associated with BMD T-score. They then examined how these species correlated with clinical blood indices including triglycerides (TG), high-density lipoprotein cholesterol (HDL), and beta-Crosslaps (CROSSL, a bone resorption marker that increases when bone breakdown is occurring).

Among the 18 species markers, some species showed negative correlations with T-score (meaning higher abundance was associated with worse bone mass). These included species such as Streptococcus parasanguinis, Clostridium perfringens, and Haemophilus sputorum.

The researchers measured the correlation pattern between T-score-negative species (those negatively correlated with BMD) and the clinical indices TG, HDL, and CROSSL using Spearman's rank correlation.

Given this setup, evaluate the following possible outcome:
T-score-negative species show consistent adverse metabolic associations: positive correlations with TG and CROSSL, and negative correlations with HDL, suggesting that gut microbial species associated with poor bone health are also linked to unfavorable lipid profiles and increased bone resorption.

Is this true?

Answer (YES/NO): NO